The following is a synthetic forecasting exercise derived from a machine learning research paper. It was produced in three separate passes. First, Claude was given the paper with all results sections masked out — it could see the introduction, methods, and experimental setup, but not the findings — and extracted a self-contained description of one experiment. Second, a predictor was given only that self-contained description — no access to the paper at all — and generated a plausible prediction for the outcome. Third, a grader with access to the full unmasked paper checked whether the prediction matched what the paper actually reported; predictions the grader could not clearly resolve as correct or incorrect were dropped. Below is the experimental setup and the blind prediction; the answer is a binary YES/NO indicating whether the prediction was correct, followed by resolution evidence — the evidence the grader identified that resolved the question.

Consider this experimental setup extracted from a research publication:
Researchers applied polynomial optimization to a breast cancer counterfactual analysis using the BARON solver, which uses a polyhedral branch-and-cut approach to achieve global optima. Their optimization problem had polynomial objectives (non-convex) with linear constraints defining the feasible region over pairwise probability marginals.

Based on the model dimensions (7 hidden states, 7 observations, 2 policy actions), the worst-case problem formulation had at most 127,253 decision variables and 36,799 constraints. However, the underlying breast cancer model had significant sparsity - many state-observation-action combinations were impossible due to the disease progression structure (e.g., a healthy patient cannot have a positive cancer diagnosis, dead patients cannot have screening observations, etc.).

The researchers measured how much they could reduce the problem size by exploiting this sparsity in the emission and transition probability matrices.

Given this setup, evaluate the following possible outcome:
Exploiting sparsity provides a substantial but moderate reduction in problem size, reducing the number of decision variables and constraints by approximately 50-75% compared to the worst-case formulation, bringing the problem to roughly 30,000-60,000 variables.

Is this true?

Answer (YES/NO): NO